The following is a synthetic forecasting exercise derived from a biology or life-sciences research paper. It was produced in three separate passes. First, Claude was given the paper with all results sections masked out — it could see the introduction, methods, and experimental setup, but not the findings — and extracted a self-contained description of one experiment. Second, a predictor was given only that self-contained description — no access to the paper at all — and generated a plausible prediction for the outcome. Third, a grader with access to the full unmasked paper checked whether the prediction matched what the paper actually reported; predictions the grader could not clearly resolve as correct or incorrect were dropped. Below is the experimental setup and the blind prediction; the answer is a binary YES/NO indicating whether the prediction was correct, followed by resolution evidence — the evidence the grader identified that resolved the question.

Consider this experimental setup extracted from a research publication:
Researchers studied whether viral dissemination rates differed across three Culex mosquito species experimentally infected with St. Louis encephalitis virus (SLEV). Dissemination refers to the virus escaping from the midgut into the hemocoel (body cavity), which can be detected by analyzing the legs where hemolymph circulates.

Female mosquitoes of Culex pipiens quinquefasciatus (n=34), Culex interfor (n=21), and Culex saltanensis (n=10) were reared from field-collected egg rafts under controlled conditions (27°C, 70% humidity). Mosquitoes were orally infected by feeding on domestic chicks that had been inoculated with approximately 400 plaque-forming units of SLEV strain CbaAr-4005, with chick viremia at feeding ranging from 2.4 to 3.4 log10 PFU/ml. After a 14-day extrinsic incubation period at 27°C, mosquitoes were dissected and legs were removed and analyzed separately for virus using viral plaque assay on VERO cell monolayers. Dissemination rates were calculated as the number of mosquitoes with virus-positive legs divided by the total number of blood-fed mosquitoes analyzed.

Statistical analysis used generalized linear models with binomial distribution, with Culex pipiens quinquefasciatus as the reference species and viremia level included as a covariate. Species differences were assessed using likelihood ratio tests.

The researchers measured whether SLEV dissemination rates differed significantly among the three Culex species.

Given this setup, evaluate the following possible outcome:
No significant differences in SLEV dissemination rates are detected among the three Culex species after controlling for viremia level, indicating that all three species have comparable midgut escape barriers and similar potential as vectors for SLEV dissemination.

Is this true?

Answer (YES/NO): NO